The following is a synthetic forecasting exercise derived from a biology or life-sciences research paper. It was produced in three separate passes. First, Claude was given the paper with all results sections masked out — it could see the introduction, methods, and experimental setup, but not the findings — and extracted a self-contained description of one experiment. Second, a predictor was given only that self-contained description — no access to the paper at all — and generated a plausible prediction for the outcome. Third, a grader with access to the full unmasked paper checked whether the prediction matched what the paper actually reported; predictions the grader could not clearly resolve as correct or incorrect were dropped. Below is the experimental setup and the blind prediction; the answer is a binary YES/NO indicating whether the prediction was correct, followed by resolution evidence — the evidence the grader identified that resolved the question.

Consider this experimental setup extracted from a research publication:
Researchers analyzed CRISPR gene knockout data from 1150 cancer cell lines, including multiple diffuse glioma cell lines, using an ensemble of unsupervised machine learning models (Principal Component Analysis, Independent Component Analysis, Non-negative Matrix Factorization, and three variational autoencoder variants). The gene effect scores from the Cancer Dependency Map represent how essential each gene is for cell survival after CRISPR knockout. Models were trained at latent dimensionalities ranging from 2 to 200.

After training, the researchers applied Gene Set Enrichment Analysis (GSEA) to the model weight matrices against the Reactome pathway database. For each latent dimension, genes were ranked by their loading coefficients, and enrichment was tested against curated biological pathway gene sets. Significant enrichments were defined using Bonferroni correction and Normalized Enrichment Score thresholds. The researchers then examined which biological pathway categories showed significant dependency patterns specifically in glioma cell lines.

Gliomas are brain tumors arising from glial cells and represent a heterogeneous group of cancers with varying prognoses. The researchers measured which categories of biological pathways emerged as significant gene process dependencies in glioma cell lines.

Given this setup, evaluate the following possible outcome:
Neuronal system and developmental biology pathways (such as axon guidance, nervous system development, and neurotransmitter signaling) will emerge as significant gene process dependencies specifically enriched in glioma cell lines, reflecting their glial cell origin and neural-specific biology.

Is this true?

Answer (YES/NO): NO